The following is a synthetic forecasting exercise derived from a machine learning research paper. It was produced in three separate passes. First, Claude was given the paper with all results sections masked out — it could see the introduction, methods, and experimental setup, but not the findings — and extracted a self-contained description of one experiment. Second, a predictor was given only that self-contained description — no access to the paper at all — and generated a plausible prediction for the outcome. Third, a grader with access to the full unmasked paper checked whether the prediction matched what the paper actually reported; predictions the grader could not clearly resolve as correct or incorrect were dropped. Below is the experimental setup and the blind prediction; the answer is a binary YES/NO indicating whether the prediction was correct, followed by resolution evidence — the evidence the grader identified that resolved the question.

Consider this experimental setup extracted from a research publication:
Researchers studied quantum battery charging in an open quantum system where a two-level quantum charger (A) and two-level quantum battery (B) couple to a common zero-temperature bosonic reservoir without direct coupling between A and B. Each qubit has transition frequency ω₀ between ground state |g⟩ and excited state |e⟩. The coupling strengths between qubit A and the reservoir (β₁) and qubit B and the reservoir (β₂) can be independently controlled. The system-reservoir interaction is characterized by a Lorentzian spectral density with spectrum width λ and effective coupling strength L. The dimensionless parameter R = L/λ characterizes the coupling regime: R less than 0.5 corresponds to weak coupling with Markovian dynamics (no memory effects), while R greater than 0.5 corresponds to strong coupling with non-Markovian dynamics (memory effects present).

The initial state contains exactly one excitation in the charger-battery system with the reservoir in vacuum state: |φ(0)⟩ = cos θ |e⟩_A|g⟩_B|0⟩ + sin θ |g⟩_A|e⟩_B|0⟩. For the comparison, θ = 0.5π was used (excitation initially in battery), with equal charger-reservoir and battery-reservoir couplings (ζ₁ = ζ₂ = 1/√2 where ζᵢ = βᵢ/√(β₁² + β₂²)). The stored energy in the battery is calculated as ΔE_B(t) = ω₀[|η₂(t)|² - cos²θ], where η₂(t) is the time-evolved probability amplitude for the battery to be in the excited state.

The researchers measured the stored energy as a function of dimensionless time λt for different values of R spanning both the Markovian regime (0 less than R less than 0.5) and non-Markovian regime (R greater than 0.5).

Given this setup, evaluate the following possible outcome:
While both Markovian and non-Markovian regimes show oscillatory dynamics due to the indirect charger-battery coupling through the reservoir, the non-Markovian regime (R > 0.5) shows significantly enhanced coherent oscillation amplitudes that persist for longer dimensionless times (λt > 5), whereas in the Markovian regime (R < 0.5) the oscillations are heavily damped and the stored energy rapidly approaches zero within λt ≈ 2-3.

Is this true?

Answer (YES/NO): NO